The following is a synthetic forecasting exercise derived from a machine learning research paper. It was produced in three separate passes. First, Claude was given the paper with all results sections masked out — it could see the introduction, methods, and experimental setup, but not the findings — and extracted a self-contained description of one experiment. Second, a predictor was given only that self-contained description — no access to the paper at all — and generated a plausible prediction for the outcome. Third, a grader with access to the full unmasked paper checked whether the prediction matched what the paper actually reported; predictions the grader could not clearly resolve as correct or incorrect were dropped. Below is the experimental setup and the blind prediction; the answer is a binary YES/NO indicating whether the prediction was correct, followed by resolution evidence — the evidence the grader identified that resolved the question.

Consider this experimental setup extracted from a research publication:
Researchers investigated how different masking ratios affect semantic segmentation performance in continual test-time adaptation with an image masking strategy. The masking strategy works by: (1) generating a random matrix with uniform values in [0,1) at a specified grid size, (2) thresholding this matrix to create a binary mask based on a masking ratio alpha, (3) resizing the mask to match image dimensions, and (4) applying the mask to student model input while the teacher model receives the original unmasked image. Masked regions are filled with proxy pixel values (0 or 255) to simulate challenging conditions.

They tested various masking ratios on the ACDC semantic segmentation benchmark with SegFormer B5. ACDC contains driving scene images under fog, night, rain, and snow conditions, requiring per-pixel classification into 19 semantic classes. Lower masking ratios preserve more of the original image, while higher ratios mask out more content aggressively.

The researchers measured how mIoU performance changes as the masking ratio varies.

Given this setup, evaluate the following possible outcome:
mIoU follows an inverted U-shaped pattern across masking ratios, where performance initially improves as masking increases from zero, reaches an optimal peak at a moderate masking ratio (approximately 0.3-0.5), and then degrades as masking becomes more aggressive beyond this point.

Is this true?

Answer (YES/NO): NO